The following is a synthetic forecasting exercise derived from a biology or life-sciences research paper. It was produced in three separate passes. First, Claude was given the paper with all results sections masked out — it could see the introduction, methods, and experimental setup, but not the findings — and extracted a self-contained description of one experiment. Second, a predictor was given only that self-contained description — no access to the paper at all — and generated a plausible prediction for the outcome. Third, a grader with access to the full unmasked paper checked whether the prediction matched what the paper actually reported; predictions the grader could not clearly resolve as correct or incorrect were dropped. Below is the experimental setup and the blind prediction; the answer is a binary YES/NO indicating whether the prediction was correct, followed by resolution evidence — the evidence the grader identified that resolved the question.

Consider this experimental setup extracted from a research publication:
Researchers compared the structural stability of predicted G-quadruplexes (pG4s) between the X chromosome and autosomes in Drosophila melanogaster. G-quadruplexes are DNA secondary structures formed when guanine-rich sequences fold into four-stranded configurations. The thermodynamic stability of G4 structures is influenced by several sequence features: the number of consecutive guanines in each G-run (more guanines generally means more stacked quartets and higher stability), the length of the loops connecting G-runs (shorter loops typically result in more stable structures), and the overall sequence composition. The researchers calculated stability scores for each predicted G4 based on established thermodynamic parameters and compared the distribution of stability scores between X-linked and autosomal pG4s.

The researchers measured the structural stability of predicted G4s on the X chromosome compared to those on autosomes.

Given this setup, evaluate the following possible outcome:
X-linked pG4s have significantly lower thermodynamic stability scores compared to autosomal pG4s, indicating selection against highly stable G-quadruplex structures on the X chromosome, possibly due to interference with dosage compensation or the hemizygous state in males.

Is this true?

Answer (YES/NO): NO